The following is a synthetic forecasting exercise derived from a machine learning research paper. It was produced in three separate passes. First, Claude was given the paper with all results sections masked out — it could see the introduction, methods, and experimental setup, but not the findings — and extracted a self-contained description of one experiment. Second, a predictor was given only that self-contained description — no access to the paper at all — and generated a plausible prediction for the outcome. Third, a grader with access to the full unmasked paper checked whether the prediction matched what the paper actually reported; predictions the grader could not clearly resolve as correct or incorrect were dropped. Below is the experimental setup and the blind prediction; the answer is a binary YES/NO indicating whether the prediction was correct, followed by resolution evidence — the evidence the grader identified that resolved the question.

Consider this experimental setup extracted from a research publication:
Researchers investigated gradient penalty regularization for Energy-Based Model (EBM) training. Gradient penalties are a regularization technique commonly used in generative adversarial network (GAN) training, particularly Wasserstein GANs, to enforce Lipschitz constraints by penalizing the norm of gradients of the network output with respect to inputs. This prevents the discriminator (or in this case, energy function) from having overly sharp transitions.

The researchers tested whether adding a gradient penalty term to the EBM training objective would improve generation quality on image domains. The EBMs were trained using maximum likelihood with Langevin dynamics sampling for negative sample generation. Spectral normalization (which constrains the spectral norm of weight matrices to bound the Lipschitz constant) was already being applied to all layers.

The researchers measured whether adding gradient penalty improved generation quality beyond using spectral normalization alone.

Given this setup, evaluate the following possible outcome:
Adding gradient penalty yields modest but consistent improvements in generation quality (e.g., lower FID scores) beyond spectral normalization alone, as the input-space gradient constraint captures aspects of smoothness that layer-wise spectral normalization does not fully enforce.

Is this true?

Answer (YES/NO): NO